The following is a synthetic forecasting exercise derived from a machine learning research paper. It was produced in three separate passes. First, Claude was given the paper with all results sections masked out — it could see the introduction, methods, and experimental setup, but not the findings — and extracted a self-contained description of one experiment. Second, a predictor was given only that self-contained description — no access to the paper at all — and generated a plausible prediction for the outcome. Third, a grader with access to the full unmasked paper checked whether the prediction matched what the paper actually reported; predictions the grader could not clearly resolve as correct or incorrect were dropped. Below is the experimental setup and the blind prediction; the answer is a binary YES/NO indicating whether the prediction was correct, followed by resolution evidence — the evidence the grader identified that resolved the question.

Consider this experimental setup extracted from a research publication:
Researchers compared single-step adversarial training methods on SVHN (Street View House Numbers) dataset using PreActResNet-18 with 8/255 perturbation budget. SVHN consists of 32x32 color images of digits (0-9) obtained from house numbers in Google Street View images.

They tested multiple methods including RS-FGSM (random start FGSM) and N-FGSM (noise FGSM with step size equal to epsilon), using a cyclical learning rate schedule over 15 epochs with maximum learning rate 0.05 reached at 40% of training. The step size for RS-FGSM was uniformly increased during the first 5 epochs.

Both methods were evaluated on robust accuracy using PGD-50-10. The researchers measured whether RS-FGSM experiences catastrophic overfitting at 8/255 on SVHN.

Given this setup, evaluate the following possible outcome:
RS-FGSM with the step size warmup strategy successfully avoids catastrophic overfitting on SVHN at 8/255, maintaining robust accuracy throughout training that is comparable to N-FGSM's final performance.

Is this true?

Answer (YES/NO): NO